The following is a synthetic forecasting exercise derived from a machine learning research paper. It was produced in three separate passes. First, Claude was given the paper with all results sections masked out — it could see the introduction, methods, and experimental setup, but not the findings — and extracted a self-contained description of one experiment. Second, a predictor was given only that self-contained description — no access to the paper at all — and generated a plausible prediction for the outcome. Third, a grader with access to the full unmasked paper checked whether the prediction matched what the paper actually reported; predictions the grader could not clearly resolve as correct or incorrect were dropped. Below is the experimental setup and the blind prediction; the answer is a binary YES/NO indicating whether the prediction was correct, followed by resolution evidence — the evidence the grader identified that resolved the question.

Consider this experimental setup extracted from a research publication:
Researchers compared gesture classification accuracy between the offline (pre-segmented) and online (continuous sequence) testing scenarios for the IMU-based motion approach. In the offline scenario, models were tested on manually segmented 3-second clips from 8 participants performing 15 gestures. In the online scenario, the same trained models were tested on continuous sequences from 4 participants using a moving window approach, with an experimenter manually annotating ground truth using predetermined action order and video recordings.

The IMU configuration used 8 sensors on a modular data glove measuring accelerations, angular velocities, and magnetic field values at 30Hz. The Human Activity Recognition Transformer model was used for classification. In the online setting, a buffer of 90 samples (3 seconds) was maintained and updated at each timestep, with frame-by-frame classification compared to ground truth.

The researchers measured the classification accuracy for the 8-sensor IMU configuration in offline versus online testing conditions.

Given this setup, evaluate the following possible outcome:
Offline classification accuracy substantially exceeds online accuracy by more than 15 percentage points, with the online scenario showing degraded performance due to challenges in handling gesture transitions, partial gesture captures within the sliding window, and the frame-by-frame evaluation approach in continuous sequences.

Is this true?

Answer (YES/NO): NO